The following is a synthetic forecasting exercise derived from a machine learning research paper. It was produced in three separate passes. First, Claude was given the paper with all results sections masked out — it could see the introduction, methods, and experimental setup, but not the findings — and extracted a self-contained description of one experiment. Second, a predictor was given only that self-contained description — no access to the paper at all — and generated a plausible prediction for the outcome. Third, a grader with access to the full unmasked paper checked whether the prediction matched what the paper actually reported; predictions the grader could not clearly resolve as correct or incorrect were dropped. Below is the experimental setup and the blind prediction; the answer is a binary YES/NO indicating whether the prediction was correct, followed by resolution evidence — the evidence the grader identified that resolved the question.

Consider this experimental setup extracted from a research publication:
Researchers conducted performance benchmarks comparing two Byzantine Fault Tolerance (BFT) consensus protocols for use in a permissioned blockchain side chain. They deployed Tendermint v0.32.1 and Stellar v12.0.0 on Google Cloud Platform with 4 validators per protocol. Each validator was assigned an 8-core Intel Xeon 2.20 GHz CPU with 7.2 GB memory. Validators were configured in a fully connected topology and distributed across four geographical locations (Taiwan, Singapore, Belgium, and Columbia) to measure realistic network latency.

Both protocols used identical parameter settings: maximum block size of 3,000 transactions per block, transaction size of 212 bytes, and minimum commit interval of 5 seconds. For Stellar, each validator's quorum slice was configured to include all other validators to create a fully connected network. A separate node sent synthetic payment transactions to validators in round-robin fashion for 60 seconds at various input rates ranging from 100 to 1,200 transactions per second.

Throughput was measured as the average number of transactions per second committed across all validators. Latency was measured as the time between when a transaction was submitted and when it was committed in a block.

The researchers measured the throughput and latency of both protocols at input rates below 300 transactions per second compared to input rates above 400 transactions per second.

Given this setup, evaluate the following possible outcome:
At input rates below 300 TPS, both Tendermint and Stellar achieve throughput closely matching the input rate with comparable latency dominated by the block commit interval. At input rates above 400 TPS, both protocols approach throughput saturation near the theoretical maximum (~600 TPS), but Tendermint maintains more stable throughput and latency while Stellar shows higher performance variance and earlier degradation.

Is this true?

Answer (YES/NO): NO